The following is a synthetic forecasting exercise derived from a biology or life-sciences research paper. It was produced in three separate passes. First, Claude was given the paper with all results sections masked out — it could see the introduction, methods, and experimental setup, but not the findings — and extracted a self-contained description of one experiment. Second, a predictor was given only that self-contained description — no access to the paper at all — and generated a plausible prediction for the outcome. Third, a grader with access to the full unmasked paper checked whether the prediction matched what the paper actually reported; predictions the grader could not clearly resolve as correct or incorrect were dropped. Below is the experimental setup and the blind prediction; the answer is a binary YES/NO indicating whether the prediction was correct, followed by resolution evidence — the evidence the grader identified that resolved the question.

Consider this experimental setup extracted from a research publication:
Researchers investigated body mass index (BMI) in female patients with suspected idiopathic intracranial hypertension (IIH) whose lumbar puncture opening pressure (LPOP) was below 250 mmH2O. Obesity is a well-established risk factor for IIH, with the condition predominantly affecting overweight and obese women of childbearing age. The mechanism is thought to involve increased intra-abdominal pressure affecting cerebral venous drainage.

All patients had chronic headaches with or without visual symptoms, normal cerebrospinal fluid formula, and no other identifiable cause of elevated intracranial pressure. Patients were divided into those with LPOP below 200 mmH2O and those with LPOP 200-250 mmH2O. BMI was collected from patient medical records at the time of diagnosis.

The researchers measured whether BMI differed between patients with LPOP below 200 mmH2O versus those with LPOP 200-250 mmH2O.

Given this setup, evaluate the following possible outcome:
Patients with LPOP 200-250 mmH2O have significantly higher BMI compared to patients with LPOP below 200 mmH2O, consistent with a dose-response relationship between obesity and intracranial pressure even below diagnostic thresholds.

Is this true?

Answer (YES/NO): NO